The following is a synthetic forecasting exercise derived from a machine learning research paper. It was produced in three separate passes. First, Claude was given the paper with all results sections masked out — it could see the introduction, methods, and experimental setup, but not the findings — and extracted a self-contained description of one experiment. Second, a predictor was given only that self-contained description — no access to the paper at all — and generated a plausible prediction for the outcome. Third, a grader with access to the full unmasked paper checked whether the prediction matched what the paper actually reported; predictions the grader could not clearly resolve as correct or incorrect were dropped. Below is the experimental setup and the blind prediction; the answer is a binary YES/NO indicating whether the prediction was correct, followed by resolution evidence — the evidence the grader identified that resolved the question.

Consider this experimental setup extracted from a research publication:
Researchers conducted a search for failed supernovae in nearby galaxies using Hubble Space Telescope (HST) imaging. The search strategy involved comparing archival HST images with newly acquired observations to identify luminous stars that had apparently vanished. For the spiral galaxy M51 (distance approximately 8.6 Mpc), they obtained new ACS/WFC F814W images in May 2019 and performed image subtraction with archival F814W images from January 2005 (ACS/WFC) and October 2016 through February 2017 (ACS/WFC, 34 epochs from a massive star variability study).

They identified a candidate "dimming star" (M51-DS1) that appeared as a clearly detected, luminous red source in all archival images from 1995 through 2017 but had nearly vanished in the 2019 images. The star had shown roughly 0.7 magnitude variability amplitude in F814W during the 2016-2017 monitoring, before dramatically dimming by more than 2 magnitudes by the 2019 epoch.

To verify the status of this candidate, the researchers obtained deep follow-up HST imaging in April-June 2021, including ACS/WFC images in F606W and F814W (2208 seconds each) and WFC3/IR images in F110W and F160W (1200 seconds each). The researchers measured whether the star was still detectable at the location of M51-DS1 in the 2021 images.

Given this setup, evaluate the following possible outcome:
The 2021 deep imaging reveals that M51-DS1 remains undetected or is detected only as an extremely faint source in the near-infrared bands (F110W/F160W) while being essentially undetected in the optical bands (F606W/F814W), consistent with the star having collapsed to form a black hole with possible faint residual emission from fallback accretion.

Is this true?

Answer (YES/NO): NO